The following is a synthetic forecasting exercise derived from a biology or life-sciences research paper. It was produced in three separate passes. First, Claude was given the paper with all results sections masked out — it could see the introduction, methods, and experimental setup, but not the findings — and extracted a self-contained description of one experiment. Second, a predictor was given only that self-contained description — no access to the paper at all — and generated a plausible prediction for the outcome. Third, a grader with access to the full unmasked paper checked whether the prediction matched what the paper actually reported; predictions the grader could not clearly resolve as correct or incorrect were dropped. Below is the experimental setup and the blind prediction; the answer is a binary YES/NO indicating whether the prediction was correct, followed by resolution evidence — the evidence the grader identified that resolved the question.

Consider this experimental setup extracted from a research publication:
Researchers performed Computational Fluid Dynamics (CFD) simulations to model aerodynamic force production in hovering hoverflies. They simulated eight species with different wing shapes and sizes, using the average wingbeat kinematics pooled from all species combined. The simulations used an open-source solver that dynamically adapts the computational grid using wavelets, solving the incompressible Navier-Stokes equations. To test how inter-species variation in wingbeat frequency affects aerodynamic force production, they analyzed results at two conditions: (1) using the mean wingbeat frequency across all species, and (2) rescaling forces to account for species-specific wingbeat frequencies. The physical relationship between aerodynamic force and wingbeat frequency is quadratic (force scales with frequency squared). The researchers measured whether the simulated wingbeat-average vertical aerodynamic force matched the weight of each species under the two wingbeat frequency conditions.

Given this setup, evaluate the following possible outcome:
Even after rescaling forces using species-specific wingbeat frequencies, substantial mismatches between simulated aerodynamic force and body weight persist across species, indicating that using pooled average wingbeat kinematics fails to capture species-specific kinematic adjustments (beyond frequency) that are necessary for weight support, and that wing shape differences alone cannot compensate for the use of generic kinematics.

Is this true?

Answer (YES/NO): NO